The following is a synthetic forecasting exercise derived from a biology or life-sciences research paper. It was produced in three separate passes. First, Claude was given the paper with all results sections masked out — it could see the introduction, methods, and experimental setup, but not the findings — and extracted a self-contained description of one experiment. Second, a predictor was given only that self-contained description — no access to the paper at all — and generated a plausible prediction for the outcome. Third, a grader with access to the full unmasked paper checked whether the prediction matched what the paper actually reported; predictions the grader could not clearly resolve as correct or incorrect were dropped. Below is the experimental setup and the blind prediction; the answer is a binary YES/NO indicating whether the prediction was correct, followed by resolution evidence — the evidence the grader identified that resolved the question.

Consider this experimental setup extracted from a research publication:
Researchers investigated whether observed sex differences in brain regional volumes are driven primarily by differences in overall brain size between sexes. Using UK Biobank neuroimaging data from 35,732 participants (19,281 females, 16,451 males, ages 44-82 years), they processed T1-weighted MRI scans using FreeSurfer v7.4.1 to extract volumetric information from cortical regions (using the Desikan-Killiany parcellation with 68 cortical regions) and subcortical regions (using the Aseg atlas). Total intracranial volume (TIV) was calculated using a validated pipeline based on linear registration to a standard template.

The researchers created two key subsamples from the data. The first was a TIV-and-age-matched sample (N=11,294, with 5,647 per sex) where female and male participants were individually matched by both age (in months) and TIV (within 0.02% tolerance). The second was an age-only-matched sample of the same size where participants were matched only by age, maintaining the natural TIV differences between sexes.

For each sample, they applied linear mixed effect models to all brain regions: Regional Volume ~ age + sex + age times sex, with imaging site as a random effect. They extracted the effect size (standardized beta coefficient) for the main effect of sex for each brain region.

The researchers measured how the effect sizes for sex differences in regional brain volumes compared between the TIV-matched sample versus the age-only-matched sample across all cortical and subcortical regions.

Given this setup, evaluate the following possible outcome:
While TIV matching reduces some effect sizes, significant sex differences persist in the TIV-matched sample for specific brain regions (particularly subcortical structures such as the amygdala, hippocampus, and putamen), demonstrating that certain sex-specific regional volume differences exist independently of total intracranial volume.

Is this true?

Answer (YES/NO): NO